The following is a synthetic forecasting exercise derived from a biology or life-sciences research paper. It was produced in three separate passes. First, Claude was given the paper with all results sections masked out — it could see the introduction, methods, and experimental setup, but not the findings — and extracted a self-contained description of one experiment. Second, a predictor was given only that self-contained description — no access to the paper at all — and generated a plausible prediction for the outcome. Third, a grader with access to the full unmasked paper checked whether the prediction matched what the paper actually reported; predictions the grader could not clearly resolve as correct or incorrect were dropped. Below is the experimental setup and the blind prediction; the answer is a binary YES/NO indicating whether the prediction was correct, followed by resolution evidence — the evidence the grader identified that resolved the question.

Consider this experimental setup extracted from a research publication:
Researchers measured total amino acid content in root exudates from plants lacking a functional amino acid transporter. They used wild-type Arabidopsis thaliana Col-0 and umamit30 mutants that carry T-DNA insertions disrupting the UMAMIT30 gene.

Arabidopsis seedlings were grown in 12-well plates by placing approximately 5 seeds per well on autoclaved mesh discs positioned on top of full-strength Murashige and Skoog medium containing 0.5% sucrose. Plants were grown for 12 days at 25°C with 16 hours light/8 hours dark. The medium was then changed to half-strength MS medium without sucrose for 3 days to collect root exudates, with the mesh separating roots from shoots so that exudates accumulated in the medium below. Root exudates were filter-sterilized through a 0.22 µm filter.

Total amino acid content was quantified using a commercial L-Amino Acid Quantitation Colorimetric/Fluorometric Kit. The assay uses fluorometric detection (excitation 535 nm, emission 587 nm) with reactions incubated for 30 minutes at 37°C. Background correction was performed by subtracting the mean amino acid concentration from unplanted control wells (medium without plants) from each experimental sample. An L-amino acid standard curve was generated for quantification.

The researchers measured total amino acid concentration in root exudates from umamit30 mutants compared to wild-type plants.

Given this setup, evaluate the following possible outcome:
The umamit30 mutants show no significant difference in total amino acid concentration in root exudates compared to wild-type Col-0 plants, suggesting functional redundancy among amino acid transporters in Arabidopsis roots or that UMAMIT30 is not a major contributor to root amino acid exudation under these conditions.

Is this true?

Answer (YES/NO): NO